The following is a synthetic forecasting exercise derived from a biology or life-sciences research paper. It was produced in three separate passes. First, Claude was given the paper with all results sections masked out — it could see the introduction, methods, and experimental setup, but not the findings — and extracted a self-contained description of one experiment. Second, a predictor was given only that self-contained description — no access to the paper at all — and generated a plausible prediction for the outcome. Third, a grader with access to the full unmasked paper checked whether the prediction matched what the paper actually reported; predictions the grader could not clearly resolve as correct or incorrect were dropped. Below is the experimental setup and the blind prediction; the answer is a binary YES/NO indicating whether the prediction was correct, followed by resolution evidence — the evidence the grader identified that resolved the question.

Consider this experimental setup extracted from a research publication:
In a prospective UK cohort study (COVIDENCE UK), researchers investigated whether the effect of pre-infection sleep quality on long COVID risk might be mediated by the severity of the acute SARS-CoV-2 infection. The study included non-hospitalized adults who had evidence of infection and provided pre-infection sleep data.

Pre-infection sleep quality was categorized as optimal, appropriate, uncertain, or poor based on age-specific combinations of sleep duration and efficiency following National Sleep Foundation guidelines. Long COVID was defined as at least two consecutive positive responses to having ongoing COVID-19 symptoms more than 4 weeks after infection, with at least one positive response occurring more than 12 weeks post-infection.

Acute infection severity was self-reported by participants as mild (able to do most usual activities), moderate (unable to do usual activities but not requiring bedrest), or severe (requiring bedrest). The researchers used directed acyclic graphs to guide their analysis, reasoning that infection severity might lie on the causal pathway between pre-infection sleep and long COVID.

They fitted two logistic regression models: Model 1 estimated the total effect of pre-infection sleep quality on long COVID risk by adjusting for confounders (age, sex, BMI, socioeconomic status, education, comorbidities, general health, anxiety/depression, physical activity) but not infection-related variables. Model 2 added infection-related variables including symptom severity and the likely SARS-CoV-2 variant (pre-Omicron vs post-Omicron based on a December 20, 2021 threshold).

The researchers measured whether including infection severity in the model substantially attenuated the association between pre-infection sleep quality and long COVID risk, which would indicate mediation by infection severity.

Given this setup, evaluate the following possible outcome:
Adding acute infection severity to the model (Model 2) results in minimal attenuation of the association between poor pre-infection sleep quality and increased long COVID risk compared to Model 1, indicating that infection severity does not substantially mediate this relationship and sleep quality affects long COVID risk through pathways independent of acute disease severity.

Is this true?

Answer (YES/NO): YES